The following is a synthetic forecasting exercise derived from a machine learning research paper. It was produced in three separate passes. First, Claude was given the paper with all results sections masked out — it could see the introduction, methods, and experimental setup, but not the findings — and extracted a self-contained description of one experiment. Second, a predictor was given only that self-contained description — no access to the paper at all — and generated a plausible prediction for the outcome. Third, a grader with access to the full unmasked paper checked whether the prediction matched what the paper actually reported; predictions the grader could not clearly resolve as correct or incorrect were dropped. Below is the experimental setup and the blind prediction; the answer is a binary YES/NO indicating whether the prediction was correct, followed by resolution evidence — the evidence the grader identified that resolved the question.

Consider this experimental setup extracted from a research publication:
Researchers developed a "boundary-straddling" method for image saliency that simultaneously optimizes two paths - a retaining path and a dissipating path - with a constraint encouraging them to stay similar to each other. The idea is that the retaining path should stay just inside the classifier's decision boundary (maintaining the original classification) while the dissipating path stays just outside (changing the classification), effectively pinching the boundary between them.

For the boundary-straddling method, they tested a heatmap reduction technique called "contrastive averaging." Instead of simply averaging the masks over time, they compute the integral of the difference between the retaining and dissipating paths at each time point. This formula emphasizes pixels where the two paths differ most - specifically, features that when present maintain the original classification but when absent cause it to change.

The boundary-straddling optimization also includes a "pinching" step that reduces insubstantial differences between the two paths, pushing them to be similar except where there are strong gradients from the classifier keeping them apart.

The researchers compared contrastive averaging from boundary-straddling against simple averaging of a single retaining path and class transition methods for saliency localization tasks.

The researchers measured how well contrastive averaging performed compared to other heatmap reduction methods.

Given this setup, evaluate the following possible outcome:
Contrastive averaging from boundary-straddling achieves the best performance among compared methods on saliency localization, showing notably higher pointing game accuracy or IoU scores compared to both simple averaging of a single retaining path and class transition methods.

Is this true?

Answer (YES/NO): NO